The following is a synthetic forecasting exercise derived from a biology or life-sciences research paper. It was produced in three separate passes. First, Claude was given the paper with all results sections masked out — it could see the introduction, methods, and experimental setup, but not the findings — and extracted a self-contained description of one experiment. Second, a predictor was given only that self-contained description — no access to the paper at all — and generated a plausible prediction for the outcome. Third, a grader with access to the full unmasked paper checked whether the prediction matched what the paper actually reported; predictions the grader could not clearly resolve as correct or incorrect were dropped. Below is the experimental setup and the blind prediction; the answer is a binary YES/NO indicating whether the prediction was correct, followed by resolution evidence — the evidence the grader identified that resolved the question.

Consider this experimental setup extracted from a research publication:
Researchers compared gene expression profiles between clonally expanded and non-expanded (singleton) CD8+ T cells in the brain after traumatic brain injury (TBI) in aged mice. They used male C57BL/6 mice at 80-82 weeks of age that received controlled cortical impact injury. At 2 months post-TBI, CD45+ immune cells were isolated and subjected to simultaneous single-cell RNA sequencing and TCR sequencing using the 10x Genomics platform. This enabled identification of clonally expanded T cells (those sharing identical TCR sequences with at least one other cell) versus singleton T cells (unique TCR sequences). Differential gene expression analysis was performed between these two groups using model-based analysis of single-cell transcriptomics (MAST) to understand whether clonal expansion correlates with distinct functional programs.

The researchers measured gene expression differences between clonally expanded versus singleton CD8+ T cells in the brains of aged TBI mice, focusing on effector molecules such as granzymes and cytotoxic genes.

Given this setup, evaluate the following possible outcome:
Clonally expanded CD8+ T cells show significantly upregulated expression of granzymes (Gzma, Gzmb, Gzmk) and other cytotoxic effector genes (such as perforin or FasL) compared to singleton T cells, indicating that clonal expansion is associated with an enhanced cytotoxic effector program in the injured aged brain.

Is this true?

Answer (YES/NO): YES